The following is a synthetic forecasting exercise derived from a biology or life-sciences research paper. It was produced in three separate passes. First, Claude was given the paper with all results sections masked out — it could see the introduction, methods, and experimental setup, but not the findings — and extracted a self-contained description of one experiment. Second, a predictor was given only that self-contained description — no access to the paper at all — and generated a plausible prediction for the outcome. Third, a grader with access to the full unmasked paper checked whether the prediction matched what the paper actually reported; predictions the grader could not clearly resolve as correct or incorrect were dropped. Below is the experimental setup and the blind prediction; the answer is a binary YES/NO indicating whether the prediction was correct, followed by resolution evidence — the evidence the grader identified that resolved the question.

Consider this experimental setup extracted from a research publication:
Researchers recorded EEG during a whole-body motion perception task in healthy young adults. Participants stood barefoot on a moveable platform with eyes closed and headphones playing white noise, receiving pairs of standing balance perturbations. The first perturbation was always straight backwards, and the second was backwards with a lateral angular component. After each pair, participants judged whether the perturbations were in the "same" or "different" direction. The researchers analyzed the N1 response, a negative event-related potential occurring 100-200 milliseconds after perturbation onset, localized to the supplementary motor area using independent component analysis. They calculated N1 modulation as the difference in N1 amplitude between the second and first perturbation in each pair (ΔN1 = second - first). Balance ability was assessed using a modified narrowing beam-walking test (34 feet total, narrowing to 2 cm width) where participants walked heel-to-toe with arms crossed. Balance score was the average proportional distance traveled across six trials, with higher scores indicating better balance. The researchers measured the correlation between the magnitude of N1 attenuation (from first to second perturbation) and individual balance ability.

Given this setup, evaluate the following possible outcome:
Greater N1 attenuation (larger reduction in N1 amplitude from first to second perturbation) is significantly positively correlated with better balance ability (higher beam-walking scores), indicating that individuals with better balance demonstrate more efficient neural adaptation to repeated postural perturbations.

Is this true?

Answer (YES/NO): YES